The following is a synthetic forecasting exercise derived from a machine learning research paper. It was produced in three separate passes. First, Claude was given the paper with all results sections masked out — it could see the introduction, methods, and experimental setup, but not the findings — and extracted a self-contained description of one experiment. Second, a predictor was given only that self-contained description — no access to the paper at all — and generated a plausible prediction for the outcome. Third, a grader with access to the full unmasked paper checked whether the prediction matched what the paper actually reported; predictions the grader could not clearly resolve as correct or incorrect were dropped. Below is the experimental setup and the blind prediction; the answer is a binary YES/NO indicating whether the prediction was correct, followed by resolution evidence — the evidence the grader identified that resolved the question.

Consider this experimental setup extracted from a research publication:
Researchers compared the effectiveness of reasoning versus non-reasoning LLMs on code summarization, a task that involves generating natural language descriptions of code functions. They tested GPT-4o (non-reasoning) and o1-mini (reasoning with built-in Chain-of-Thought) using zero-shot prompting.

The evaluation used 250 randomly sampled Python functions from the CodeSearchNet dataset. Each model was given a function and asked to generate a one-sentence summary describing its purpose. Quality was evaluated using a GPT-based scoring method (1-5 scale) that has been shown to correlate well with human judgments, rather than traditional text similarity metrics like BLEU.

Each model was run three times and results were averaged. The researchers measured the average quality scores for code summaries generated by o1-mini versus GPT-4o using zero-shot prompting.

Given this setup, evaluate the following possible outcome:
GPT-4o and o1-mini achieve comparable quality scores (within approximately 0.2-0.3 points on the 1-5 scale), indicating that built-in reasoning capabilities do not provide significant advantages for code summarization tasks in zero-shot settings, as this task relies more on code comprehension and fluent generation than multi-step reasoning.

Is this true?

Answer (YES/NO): NO